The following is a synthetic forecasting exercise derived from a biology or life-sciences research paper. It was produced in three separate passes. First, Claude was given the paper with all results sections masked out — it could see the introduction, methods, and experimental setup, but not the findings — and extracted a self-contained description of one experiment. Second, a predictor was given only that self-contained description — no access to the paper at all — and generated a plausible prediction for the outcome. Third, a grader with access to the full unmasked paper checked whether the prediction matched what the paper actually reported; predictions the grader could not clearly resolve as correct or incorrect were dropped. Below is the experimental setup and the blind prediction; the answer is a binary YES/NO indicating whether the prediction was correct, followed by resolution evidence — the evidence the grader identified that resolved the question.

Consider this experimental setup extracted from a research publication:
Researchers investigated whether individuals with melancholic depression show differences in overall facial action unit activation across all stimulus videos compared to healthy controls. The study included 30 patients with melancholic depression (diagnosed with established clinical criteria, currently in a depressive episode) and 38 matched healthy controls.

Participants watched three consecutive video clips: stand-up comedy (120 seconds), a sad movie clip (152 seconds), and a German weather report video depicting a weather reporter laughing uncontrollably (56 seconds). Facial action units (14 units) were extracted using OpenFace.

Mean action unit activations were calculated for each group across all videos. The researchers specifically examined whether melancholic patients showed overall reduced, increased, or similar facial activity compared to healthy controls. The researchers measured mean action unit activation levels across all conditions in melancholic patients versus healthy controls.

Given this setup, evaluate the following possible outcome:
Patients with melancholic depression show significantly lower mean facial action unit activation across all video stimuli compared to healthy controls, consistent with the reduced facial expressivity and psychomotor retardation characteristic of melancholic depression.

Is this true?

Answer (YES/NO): NO